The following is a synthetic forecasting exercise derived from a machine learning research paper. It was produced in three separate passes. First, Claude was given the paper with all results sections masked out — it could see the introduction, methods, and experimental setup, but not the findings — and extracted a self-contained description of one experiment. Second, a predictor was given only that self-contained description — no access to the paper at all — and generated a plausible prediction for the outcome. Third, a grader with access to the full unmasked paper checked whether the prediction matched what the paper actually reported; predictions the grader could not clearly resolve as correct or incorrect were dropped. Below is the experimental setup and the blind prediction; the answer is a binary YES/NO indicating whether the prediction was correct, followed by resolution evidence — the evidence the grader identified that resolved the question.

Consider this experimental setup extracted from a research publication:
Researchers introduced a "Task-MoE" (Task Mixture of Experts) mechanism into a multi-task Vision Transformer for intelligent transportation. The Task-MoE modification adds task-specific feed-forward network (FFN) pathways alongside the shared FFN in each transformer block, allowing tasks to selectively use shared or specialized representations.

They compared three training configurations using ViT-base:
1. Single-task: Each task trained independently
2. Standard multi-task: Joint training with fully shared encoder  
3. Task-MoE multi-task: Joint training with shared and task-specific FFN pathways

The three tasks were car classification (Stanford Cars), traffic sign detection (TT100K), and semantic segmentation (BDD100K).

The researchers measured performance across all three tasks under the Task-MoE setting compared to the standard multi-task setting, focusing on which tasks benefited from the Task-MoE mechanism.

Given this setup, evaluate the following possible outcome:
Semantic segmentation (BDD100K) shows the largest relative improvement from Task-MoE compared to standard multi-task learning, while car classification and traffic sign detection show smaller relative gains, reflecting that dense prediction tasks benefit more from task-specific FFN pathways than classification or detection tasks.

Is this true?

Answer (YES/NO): NO